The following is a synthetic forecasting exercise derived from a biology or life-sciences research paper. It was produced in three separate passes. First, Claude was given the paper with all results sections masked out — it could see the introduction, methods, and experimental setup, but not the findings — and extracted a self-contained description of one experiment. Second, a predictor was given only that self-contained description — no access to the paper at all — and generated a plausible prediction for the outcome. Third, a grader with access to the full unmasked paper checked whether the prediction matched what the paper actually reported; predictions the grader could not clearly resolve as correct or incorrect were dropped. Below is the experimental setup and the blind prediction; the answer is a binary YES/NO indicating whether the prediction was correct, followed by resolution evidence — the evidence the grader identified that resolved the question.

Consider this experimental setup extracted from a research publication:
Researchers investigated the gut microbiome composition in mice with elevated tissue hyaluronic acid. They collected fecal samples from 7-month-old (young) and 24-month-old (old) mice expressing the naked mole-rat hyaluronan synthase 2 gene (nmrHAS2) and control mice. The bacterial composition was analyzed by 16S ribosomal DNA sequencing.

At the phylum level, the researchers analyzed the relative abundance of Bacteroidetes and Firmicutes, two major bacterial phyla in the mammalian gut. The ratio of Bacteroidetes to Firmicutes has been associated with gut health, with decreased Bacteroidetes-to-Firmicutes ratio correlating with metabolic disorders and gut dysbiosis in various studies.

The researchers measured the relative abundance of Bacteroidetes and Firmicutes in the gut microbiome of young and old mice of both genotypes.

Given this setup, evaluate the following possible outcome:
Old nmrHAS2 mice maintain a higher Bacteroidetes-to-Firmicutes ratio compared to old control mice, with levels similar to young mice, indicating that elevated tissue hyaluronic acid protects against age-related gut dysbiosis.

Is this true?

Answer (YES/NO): NO